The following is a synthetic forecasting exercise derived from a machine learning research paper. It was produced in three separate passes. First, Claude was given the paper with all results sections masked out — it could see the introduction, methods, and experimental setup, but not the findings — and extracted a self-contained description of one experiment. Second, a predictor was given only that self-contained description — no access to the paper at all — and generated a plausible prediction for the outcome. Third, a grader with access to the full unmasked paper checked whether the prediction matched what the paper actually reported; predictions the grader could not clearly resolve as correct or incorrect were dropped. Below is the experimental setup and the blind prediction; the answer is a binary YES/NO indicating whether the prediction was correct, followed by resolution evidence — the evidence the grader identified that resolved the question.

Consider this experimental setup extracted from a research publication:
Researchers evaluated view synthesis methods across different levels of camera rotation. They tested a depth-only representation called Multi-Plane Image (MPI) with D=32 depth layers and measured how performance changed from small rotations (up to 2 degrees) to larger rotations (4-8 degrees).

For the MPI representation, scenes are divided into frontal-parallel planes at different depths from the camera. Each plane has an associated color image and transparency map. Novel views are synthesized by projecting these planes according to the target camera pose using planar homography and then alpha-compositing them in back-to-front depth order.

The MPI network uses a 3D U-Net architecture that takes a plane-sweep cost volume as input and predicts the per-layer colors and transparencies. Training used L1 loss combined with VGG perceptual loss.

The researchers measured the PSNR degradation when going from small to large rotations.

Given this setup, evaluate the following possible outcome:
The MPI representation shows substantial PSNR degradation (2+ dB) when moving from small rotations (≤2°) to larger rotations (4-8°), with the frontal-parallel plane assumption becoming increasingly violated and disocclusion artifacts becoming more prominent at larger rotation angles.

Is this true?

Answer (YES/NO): YES